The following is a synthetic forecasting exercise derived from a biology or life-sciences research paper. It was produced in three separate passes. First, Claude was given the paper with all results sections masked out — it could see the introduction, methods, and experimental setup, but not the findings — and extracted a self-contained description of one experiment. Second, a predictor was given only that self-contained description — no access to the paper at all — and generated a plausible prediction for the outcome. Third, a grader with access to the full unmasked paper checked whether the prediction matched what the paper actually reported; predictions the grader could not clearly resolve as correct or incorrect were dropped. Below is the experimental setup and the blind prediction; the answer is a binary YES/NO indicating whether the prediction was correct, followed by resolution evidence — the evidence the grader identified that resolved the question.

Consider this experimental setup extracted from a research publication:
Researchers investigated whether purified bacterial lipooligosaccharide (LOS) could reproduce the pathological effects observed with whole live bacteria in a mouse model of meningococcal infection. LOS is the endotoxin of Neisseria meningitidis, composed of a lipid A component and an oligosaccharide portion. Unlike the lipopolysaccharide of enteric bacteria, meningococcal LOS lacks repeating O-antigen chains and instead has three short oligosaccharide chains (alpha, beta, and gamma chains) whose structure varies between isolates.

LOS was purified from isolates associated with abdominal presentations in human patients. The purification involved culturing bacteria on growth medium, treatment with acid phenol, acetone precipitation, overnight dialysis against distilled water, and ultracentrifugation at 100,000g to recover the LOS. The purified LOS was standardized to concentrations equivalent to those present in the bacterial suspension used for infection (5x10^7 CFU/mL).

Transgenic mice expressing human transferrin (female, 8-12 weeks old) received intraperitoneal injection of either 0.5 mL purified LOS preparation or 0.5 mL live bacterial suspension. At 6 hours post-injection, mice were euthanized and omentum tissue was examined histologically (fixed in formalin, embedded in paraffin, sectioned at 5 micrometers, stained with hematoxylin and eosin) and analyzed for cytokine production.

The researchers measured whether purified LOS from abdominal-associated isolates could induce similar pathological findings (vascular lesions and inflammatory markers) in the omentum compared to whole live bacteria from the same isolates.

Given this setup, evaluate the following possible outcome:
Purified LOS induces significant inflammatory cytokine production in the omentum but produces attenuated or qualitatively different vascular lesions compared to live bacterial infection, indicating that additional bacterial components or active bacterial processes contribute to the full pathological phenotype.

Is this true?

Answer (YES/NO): NO